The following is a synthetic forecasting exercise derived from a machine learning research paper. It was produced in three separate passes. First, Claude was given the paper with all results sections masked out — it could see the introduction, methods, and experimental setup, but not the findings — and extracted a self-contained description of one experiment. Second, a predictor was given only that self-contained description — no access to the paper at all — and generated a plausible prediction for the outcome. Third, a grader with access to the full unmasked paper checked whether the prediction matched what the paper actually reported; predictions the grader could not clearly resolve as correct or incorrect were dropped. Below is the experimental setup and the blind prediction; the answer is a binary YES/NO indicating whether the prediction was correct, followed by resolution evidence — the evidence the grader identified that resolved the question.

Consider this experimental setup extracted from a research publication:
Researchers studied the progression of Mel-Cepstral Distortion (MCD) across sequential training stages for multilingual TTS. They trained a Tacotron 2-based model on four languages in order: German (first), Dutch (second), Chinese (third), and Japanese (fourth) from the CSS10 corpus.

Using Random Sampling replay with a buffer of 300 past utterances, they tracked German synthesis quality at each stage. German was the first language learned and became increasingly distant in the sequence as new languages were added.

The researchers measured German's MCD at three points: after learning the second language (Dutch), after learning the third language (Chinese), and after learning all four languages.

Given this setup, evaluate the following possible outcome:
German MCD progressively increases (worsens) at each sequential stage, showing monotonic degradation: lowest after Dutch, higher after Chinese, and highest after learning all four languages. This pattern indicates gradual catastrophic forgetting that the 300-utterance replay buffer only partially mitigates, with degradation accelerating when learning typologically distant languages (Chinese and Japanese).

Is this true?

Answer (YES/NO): YES